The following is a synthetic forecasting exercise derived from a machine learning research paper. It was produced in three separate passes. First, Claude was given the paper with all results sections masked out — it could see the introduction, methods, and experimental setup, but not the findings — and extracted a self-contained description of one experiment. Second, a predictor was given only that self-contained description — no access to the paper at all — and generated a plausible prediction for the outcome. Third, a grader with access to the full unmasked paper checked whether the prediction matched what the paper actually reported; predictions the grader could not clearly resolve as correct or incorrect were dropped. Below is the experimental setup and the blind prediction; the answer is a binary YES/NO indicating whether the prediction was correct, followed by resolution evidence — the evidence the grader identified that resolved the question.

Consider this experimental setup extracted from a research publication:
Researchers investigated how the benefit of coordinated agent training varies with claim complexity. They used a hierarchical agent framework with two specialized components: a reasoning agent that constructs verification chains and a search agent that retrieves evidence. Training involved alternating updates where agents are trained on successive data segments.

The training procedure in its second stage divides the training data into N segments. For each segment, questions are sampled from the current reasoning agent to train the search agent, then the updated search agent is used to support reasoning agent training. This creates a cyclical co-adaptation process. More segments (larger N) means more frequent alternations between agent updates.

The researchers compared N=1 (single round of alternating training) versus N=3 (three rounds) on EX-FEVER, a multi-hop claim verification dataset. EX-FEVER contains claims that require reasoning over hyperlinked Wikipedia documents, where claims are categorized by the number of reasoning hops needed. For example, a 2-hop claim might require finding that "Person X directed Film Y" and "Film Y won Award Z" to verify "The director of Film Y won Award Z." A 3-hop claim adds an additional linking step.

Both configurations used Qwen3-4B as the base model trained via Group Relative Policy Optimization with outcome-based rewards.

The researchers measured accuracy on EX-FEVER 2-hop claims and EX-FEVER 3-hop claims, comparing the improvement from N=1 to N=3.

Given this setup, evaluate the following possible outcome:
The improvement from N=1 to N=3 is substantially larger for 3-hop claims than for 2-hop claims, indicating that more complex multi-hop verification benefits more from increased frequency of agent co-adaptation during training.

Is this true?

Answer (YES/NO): NO